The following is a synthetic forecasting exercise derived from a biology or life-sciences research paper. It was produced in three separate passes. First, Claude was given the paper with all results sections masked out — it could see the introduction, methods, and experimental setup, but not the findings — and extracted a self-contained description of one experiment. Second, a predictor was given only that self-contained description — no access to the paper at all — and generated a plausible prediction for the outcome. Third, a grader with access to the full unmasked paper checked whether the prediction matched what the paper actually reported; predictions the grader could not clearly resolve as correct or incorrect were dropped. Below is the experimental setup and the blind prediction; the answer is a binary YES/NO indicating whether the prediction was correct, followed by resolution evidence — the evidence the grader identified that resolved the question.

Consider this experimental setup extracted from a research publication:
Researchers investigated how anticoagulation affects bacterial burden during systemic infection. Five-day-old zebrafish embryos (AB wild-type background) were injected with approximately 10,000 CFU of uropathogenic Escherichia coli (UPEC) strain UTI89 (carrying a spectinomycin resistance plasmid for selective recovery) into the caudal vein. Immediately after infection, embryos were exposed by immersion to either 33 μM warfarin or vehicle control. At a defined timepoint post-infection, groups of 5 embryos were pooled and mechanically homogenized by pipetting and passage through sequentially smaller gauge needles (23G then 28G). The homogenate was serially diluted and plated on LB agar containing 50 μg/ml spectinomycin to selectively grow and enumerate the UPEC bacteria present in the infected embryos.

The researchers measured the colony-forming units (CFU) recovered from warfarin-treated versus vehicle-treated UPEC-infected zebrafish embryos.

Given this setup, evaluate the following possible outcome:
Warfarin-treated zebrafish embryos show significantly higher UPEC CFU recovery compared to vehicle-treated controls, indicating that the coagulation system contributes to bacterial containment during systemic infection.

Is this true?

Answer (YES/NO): YES